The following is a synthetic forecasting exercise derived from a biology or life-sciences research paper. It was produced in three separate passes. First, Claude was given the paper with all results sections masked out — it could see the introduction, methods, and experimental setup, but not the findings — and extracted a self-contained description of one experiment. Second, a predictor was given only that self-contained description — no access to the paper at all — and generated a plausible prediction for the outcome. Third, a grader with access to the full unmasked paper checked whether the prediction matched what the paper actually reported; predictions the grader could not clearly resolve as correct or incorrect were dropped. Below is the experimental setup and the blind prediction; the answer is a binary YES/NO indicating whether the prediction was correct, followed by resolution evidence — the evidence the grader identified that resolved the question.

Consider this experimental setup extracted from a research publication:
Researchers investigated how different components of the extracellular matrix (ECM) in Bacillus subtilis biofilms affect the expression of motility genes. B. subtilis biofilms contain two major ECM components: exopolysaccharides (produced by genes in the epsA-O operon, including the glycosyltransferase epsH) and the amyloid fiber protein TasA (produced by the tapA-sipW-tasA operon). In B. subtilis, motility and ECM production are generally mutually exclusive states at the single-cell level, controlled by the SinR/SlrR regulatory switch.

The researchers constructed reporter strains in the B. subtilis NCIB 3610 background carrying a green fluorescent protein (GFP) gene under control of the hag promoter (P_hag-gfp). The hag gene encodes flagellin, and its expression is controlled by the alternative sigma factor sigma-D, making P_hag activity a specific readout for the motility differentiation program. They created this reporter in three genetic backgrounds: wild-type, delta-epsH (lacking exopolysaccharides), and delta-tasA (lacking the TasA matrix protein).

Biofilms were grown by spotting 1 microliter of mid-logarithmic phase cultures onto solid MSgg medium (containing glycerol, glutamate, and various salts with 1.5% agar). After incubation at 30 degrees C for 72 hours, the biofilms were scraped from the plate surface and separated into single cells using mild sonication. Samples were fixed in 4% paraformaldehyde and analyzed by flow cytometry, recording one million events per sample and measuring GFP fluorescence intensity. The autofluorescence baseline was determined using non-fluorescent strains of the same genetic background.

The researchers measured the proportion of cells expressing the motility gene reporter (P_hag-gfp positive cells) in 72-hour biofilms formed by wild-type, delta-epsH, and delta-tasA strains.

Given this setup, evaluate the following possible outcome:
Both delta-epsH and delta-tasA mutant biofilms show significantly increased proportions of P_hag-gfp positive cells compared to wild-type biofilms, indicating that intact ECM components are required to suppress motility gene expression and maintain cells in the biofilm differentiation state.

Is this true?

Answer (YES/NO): NO